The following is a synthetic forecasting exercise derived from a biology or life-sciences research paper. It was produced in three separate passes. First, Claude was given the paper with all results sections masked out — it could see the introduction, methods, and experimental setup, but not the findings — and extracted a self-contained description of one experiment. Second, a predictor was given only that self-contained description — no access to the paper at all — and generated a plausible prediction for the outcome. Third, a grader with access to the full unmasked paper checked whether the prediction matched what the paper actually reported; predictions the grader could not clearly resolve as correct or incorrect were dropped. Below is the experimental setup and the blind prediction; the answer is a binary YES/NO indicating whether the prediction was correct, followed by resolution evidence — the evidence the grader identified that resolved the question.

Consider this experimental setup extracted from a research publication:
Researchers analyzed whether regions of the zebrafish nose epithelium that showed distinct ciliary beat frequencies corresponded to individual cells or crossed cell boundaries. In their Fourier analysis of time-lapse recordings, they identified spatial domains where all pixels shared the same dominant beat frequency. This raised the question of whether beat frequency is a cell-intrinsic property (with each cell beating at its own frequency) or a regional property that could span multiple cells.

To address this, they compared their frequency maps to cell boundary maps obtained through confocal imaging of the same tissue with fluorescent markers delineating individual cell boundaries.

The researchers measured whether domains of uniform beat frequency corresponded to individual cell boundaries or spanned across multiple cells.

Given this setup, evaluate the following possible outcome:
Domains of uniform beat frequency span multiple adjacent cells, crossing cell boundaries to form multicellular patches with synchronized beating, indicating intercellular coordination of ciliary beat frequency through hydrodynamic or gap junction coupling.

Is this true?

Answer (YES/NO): NO